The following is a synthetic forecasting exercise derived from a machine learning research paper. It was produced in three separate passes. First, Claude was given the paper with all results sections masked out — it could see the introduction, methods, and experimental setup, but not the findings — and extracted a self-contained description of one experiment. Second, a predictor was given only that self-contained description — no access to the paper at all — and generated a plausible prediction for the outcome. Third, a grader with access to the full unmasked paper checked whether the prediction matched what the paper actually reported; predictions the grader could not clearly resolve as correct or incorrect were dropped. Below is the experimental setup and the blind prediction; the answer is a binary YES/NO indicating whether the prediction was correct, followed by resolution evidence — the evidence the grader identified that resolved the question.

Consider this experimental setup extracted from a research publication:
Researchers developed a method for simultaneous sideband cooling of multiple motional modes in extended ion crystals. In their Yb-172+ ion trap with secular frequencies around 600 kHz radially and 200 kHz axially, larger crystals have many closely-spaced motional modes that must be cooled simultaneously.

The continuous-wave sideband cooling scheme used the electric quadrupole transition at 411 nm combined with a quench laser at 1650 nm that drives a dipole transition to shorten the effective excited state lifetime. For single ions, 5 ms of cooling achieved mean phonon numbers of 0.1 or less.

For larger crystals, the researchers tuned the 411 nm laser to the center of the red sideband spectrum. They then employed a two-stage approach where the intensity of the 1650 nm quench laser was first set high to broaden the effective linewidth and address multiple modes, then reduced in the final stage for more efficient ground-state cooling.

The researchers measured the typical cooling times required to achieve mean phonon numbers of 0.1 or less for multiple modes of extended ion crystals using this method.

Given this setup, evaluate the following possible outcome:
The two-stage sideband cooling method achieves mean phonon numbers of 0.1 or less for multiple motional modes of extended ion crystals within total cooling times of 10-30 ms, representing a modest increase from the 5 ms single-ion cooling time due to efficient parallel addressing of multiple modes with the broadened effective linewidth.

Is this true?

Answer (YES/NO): NO